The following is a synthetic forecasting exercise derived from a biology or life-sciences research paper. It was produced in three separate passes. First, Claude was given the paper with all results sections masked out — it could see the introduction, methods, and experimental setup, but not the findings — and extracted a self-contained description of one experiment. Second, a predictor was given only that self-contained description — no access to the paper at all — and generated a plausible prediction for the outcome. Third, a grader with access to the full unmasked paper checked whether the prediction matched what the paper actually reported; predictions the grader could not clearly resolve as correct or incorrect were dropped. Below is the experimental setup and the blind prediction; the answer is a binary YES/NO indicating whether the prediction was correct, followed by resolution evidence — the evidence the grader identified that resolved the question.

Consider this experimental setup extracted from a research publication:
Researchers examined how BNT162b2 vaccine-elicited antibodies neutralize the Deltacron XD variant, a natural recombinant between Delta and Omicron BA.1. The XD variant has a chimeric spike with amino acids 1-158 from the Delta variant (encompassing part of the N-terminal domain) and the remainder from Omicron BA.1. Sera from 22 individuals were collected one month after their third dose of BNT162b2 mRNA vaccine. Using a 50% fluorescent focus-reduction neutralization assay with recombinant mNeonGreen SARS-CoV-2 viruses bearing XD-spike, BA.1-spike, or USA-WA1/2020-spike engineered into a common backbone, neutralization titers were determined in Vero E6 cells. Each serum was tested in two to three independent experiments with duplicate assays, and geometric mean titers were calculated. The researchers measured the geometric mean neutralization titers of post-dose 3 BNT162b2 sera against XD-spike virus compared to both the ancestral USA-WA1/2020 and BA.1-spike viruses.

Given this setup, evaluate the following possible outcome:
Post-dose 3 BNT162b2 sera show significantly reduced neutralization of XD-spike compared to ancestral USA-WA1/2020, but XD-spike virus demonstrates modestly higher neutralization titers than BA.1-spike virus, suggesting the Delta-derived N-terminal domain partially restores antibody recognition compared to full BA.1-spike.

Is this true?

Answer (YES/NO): NO